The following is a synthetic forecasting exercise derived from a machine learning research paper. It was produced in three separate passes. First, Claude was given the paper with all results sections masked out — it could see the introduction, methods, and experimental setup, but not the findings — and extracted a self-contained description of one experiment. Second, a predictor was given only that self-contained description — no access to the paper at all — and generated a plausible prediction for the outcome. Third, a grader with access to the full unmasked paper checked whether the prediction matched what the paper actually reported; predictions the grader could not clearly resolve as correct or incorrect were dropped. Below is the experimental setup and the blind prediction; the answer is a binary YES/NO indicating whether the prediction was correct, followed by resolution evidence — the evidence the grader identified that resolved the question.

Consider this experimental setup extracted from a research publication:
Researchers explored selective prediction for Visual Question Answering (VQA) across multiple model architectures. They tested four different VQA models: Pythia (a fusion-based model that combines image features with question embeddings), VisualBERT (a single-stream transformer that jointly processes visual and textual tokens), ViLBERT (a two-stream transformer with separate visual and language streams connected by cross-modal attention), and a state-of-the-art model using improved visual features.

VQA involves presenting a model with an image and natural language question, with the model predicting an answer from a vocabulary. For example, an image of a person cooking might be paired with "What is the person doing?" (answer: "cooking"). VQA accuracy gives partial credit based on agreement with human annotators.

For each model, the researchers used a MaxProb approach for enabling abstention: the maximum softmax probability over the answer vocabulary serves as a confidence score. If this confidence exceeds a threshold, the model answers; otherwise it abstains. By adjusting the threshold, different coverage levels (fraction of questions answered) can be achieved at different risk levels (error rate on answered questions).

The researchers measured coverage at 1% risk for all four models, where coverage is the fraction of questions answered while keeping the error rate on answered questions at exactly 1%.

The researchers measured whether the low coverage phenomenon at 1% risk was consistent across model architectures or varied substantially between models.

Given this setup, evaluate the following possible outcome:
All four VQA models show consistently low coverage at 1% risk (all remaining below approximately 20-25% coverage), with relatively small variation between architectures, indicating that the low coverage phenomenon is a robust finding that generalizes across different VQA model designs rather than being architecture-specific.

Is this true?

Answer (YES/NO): YES